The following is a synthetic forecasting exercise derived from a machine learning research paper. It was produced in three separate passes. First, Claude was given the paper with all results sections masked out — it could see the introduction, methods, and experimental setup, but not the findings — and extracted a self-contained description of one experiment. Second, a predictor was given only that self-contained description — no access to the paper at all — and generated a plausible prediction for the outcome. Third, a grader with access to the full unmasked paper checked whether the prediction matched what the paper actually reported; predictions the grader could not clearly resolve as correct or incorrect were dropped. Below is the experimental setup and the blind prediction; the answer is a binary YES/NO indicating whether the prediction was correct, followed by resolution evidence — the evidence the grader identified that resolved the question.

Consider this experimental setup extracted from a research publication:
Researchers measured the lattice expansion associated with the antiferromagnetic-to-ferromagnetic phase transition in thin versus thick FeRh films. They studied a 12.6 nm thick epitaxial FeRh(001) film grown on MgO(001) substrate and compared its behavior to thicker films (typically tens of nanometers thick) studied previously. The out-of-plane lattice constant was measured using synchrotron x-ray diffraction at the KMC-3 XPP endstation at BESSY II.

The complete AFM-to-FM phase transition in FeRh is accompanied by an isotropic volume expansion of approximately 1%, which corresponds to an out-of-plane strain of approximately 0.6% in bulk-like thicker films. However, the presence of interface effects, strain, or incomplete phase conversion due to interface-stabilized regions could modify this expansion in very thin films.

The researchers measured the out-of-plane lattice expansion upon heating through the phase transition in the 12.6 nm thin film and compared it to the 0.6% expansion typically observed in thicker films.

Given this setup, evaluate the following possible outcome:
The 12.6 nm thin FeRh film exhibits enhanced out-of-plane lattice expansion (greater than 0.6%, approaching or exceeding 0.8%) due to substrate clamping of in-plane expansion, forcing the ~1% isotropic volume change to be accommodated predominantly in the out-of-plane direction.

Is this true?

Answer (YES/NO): NO